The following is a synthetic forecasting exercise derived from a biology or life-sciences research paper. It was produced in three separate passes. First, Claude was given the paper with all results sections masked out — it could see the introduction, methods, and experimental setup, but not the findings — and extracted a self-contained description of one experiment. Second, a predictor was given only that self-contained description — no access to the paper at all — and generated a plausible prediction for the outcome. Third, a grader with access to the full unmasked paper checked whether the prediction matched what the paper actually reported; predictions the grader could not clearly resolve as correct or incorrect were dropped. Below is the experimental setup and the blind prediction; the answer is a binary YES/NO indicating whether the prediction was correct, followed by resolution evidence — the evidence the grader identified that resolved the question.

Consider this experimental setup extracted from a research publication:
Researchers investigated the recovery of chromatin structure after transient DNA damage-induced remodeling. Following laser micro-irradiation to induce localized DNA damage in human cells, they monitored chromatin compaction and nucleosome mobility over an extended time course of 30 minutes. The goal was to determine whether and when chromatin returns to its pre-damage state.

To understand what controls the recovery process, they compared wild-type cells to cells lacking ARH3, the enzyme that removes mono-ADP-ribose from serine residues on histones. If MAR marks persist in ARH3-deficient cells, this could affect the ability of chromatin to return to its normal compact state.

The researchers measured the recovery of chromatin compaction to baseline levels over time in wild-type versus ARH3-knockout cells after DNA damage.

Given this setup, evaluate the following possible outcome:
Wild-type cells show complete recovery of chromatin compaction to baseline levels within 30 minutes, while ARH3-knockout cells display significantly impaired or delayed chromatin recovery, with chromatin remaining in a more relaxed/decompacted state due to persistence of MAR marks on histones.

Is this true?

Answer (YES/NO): NO